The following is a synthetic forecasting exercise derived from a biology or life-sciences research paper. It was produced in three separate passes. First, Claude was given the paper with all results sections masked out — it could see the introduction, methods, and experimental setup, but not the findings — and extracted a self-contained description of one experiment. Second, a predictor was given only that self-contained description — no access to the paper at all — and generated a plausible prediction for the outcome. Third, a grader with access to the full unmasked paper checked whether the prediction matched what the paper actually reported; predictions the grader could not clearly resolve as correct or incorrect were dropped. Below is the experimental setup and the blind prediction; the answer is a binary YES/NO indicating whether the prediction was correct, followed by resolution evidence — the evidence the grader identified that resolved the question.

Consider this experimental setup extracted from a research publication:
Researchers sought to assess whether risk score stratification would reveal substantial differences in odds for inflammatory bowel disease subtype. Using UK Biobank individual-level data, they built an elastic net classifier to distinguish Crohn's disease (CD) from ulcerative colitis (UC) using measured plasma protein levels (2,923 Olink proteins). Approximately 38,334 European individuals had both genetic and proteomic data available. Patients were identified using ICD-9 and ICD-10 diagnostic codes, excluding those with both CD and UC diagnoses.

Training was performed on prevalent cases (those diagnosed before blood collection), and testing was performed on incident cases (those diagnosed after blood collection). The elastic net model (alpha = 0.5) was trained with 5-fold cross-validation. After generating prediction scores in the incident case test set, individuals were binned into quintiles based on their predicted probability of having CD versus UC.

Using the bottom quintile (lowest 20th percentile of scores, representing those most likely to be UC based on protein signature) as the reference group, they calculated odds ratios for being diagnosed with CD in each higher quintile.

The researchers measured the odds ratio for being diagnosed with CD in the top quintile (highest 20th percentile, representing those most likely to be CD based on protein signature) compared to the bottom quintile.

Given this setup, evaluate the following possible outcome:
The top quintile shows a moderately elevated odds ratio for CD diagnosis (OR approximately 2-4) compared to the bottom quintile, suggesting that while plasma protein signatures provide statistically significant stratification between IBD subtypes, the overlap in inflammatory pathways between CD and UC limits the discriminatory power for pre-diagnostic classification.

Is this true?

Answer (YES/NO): YES